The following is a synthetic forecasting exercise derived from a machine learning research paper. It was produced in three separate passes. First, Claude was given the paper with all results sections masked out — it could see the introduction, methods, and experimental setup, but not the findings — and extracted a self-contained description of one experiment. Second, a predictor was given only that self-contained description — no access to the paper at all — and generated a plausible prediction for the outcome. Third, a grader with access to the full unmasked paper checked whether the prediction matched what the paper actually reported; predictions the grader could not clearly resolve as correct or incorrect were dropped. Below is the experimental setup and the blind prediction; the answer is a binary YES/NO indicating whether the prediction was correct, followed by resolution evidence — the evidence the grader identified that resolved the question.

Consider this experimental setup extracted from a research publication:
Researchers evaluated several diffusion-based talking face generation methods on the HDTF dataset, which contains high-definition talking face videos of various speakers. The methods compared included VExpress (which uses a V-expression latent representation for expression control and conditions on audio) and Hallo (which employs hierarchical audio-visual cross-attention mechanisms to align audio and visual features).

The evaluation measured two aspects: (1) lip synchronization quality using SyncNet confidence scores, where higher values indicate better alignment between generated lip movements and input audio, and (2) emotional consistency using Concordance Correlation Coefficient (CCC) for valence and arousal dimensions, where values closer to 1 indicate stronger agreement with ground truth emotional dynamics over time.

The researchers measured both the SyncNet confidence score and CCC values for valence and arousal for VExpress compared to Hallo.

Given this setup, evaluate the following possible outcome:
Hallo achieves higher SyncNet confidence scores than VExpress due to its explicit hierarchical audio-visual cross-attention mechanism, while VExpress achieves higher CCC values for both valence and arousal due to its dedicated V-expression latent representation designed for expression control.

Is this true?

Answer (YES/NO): NO